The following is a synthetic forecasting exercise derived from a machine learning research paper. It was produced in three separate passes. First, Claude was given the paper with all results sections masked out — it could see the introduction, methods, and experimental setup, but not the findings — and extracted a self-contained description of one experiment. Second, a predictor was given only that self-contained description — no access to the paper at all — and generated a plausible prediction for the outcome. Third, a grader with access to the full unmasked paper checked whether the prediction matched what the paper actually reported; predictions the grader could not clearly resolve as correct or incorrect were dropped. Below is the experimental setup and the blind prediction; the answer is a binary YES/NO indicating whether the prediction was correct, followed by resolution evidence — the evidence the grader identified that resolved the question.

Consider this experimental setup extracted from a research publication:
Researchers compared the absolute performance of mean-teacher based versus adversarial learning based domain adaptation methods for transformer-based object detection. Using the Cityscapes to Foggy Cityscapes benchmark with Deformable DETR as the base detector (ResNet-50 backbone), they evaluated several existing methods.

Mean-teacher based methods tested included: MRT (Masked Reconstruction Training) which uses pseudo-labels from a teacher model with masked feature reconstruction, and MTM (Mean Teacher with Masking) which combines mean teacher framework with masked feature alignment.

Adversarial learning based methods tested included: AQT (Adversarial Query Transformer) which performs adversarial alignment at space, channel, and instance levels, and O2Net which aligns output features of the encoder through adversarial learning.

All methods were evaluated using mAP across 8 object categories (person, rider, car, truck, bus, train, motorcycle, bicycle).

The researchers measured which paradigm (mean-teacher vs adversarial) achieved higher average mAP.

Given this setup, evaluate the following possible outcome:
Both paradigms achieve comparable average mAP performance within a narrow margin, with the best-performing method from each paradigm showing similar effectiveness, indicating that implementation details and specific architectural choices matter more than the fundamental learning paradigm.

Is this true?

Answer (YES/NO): NO